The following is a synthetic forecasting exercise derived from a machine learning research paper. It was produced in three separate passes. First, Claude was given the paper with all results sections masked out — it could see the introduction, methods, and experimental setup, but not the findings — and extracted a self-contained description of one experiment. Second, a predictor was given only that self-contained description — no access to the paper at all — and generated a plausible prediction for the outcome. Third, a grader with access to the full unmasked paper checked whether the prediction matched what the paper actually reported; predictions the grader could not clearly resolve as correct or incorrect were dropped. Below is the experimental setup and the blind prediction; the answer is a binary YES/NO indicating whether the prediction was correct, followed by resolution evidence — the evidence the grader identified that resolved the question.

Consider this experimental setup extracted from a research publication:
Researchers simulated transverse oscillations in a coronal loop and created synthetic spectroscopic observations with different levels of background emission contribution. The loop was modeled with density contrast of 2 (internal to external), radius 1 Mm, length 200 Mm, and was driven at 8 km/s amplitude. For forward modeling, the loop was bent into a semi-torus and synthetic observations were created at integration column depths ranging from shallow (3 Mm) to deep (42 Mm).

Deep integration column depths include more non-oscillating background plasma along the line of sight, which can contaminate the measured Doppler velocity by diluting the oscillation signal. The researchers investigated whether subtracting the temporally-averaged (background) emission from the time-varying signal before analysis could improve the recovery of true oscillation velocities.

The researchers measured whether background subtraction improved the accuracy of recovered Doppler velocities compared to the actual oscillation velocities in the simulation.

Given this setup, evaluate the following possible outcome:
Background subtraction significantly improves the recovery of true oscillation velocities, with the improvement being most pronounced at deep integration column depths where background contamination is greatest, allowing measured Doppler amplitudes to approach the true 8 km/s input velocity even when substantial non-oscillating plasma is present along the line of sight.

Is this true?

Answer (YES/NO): NO